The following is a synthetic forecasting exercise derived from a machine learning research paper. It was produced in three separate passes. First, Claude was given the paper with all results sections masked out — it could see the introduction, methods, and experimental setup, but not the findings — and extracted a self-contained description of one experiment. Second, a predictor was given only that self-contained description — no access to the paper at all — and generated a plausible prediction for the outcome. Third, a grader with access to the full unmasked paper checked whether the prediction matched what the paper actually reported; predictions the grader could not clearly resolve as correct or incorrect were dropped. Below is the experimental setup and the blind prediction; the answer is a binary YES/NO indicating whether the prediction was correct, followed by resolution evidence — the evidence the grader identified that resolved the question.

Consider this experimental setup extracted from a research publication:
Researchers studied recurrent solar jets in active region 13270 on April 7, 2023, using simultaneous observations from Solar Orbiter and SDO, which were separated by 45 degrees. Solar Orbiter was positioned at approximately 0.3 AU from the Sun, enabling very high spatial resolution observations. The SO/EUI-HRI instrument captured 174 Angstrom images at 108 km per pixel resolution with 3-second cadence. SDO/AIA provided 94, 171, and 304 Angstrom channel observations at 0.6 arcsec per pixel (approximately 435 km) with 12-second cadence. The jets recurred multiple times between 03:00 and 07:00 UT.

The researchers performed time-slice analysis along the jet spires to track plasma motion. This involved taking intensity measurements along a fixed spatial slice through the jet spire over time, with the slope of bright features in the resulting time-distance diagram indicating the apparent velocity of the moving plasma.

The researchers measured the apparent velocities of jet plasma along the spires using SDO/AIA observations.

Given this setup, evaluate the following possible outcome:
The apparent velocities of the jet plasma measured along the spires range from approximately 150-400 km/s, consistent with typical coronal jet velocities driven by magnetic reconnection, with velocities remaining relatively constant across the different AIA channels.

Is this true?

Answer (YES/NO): NO